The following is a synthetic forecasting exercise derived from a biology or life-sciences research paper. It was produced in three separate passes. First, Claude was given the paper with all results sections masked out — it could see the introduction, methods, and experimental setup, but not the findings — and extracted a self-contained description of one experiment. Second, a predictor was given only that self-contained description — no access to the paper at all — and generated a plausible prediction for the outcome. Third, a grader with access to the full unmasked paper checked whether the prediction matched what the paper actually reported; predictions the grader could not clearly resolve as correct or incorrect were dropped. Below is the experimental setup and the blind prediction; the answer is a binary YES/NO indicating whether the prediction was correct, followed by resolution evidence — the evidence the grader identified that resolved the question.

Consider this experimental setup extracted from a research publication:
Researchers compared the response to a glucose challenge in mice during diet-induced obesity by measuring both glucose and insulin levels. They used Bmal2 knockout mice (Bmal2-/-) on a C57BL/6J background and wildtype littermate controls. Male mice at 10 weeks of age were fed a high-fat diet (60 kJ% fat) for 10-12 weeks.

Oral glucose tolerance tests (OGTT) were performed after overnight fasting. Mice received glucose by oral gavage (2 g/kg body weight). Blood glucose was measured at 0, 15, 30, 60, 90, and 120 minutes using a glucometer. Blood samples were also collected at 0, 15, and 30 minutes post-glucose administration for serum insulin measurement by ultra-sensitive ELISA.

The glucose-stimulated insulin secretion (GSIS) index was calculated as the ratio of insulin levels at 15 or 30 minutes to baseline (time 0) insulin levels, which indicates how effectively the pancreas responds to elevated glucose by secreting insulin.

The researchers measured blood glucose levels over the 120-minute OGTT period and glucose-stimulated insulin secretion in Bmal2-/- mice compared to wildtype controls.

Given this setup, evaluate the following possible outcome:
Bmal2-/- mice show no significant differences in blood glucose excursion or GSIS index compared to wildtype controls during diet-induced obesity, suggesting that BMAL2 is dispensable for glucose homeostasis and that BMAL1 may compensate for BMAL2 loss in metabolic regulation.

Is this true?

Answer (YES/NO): NO